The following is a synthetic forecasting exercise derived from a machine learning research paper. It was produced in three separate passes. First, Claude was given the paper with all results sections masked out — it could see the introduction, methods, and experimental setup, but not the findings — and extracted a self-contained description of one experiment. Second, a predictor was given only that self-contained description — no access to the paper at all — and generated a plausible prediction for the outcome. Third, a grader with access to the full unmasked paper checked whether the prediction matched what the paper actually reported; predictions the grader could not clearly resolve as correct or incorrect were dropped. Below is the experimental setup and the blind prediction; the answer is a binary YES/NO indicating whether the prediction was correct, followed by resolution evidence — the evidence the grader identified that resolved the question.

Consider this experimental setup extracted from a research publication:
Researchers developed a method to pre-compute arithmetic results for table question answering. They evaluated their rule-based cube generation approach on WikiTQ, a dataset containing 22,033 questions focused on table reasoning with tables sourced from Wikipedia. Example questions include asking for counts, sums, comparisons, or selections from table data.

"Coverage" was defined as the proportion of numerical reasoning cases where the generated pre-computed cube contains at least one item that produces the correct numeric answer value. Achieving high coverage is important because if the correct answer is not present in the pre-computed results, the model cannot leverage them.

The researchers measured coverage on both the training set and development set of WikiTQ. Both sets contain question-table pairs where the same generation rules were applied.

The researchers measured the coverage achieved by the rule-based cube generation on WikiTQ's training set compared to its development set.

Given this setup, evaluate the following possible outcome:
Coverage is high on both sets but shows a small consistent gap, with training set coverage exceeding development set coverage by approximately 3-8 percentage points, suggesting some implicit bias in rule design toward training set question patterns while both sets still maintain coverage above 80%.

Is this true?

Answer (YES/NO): NO